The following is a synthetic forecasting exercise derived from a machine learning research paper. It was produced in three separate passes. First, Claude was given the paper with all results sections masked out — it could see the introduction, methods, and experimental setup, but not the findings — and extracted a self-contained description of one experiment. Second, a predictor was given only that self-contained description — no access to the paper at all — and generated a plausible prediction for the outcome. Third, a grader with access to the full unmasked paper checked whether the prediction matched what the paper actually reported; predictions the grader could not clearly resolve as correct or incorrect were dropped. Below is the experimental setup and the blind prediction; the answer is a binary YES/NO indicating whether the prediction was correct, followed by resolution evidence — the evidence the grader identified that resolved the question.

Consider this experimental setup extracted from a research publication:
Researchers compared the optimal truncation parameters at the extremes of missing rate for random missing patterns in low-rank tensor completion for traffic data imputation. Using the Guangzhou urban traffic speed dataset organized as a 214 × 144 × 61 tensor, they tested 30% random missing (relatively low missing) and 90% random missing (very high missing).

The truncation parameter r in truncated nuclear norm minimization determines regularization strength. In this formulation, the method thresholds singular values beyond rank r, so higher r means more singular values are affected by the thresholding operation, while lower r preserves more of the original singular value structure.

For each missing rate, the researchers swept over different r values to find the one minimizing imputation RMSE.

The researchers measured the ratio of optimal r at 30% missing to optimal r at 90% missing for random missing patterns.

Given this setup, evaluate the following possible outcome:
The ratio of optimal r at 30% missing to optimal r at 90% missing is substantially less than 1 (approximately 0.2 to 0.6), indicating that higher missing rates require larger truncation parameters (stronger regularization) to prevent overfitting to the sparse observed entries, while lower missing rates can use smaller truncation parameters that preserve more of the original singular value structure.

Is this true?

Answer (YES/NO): NO